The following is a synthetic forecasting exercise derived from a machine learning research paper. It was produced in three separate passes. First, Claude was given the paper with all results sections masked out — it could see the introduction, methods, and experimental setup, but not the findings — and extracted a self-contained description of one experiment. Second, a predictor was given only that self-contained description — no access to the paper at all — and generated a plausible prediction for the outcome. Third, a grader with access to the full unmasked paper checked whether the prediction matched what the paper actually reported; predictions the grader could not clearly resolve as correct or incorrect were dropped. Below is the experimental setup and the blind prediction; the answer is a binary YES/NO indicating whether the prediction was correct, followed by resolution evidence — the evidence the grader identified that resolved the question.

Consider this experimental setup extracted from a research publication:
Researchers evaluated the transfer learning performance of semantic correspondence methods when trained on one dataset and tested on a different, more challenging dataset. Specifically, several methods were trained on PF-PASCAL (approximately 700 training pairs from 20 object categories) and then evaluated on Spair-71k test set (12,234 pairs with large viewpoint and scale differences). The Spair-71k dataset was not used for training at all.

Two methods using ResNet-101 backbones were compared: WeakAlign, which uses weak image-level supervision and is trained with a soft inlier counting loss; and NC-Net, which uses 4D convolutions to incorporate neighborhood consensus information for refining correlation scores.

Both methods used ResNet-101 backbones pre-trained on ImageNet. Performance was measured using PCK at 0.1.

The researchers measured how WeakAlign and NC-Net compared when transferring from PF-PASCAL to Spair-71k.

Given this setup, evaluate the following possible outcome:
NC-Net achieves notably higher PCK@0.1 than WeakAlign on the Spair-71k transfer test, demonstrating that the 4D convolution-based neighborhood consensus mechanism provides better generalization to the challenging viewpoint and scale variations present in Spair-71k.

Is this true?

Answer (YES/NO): YES